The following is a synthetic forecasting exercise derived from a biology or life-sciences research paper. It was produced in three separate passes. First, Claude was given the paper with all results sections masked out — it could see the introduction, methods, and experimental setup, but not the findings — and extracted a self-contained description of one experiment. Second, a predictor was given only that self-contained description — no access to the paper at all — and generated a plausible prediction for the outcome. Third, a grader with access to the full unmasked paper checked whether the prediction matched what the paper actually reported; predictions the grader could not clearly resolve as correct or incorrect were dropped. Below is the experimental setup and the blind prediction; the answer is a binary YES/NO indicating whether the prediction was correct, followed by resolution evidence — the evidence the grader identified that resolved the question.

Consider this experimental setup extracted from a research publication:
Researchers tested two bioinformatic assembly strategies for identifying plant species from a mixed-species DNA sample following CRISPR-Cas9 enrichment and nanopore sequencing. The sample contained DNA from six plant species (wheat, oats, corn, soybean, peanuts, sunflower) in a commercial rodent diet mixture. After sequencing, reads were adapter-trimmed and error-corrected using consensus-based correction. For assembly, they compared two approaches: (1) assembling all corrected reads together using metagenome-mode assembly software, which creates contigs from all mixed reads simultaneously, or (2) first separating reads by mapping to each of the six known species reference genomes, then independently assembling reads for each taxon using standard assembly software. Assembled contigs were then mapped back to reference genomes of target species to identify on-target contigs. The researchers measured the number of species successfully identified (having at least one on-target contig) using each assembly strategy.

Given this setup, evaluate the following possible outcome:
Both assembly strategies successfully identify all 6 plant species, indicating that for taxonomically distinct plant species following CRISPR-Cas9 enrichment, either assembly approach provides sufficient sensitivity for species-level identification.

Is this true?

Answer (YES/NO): NO